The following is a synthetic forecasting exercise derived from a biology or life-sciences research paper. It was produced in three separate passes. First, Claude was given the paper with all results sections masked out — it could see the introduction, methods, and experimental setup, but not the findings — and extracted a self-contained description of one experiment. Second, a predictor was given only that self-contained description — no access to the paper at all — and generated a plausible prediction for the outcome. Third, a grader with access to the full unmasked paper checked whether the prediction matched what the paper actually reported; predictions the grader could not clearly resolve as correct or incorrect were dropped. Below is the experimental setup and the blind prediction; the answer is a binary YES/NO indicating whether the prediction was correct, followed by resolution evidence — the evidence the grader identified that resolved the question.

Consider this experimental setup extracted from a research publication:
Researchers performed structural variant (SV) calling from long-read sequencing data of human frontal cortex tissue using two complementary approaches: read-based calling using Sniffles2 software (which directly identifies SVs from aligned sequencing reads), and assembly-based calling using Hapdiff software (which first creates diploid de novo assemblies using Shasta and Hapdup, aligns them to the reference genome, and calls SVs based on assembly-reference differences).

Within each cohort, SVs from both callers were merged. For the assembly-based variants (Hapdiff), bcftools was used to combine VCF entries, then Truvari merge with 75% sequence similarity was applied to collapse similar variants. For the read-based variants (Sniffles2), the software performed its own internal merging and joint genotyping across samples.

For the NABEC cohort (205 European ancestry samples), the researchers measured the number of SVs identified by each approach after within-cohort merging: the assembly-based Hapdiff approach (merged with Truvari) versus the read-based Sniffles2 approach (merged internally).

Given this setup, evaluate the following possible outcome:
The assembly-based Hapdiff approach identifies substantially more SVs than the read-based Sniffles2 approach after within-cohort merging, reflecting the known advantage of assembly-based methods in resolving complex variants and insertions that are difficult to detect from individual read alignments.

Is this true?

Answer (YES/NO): NO